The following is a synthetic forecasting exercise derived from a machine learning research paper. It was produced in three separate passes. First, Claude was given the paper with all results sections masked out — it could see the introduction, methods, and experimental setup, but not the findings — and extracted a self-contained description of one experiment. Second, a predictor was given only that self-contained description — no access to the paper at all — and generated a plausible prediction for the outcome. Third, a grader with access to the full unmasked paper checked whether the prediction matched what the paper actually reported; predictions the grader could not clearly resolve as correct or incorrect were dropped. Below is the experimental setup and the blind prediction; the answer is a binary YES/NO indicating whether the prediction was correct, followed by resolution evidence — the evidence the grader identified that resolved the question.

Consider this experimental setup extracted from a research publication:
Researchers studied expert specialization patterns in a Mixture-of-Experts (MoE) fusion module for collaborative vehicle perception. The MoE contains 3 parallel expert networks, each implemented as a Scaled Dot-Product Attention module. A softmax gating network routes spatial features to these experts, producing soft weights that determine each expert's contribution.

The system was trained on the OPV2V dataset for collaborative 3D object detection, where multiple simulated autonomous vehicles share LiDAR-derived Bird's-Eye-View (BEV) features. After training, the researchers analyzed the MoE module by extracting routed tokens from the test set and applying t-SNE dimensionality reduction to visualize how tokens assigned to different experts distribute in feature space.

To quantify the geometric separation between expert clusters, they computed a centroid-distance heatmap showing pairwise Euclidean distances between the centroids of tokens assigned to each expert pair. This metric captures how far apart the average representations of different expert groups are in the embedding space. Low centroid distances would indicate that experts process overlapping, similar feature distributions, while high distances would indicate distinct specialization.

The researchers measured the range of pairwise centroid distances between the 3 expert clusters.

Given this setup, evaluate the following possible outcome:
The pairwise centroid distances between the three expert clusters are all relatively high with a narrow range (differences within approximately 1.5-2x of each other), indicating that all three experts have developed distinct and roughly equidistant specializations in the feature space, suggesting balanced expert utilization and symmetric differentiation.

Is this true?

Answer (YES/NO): NO